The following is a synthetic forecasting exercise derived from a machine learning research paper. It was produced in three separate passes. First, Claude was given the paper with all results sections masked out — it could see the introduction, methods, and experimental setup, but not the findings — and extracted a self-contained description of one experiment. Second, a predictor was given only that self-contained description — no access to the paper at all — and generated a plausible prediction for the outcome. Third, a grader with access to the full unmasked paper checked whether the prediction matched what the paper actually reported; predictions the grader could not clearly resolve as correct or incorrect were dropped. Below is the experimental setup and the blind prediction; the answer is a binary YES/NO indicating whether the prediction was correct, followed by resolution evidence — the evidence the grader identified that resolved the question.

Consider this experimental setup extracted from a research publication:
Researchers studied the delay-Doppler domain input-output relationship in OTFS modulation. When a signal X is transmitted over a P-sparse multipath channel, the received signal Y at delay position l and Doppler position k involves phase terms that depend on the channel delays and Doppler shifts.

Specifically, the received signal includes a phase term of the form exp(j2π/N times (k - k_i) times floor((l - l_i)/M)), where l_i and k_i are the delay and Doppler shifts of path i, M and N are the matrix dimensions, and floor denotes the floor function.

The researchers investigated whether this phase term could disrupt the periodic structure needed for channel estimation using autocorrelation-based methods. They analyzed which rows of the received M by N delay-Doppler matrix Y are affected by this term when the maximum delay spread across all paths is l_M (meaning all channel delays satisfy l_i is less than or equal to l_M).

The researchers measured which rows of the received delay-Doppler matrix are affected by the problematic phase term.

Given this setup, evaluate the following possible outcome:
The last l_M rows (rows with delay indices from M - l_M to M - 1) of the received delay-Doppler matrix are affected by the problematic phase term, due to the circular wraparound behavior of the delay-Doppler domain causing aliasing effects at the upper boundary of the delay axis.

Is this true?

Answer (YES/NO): NO